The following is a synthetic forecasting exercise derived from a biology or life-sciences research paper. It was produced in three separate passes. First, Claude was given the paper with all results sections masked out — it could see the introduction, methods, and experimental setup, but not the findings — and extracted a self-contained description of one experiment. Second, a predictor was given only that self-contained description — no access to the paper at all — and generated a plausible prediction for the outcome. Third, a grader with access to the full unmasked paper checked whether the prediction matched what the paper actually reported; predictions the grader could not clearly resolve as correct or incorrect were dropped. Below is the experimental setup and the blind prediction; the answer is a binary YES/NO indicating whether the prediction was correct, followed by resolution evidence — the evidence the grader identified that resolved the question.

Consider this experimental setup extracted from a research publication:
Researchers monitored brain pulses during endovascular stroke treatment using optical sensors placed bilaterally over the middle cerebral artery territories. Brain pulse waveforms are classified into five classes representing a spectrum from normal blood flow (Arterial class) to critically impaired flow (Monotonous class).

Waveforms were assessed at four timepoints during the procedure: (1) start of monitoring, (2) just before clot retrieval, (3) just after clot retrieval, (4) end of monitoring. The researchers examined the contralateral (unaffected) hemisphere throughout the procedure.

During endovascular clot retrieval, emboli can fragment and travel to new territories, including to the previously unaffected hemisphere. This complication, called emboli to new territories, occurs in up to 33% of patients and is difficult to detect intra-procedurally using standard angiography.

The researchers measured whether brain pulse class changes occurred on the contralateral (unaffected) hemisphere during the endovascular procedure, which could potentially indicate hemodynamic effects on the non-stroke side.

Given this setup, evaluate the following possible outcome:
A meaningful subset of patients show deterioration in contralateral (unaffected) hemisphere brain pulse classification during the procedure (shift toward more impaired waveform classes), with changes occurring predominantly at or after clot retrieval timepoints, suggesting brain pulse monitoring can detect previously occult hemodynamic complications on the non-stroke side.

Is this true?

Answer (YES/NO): NO